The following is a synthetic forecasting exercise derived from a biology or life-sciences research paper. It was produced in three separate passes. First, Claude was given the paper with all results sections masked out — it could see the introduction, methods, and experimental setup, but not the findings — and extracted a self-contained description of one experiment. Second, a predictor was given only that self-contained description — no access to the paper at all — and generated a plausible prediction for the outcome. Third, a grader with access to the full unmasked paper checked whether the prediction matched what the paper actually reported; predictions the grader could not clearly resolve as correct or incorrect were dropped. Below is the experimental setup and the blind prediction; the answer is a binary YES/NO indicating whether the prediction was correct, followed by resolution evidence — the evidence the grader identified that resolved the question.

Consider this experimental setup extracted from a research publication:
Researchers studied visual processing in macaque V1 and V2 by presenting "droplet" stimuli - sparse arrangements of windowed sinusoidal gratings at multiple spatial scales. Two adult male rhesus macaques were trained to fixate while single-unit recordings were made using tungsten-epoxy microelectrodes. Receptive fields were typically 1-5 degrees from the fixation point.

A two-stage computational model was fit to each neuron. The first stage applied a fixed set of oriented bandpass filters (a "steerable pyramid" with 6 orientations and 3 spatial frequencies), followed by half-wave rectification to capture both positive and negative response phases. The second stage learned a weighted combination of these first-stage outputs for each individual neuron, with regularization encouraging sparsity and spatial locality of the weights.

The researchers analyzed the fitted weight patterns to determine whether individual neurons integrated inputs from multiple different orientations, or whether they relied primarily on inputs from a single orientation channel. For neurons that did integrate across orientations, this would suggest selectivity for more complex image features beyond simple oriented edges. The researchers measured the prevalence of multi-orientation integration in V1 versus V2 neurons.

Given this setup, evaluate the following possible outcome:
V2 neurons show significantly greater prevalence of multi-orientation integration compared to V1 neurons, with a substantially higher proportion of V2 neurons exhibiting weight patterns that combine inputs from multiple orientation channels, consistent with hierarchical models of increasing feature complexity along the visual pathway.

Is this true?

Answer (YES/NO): YES